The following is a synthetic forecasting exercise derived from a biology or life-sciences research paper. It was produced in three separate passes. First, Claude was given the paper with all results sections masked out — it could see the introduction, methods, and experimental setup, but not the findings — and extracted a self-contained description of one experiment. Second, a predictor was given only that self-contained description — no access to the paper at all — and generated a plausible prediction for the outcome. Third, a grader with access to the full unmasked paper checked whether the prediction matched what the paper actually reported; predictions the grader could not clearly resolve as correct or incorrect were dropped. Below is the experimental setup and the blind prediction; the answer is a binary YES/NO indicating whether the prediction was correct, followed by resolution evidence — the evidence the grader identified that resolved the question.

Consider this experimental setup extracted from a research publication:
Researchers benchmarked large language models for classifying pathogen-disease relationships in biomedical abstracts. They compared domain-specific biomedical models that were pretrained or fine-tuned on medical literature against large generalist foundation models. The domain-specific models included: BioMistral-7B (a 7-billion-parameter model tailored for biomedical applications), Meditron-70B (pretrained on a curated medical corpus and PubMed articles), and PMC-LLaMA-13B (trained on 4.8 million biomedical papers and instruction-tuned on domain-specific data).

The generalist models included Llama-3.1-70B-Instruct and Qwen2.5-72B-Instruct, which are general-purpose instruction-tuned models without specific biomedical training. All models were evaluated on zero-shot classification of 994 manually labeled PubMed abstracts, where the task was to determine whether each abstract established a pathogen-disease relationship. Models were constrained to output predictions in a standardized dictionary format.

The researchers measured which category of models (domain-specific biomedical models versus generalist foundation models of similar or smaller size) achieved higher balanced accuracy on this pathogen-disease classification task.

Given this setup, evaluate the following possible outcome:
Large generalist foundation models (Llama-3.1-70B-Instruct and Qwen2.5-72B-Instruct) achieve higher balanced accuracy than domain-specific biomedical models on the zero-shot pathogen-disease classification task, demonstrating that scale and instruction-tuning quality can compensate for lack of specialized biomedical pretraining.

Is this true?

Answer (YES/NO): YES